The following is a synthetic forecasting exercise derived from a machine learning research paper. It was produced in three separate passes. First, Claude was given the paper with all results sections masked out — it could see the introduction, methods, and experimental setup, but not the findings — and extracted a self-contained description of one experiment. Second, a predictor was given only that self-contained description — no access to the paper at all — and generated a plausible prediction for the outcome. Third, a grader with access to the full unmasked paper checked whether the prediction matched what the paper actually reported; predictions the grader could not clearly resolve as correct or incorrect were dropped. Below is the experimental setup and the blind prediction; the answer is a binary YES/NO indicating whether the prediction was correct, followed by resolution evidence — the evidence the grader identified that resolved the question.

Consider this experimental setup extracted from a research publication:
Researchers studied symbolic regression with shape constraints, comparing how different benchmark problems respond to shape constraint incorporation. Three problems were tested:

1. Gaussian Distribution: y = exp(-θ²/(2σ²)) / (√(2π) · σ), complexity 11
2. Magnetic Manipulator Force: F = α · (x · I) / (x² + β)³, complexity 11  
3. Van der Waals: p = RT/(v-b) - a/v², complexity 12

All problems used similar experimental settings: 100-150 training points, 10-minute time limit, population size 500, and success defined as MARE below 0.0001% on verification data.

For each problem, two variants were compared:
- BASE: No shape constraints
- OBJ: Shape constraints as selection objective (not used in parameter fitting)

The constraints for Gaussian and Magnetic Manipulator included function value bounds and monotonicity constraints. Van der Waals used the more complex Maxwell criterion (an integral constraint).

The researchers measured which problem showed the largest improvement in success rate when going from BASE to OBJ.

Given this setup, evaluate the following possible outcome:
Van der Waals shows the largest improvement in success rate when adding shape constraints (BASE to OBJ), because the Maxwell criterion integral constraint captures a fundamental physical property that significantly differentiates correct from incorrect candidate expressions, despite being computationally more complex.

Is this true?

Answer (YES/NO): NO